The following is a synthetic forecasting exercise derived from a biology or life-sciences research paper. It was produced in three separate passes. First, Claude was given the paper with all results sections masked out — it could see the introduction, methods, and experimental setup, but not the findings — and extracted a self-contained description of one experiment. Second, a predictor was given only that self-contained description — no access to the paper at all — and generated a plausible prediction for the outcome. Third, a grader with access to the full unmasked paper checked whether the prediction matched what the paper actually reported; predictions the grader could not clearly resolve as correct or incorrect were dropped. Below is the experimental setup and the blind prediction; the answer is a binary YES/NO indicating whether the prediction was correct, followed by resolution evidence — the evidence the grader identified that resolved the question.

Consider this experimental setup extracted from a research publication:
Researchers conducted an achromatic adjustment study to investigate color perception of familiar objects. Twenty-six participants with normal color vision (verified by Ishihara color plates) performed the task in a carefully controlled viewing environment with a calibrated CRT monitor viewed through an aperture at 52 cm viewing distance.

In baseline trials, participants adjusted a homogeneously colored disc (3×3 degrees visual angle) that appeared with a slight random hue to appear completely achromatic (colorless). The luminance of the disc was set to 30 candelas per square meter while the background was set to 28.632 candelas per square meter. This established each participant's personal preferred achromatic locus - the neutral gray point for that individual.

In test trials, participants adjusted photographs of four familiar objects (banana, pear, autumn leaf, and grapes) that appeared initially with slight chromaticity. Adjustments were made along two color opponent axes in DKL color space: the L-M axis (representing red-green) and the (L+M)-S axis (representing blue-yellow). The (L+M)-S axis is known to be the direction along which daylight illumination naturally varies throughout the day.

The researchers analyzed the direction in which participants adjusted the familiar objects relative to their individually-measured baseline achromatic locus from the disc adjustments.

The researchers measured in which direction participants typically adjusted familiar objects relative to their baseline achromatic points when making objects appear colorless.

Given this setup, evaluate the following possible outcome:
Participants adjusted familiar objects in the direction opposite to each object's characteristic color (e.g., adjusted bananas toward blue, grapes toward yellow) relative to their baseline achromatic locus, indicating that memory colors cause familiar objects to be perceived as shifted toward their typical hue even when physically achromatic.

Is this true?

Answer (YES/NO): NO